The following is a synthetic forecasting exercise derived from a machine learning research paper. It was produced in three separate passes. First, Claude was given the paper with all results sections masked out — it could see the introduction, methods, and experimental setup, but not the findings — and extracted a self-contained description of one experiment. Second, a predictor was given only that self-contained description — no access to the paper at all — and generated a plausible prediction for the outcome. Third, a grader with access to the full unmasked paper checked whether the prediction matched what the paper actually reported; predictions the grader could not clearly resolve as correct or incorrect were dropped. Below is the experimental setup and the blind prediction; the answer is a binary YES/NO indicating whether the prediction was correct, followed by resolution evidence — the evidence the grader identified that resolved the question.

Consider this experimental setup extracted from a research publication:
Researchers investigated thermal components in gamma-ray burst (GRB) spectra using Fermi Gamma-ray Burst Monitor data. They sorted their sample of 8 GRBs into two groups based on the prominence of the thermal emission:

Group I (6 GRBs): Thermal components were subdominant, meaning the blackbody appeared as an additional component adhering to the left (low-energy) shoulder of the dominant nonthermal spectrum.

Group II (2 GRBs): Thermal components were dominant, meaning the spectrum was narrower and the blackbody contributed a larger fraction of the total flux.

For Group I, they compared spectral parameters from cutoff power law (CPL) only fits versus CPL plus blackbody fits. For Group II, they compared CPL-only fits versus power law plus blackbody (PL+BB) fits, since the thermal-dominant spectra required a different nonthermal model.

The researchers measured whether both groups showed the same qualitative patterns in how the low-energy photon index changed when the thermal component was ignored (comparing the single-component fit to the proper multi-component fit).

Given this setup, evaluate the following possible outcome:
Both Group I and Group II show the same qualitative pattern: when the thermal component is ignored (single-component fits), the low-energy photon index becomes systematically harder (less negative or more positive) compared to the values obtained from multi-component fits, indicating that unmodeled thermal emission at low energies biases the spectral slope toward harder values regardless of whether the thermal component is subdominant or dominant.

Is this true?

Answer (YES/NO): YES